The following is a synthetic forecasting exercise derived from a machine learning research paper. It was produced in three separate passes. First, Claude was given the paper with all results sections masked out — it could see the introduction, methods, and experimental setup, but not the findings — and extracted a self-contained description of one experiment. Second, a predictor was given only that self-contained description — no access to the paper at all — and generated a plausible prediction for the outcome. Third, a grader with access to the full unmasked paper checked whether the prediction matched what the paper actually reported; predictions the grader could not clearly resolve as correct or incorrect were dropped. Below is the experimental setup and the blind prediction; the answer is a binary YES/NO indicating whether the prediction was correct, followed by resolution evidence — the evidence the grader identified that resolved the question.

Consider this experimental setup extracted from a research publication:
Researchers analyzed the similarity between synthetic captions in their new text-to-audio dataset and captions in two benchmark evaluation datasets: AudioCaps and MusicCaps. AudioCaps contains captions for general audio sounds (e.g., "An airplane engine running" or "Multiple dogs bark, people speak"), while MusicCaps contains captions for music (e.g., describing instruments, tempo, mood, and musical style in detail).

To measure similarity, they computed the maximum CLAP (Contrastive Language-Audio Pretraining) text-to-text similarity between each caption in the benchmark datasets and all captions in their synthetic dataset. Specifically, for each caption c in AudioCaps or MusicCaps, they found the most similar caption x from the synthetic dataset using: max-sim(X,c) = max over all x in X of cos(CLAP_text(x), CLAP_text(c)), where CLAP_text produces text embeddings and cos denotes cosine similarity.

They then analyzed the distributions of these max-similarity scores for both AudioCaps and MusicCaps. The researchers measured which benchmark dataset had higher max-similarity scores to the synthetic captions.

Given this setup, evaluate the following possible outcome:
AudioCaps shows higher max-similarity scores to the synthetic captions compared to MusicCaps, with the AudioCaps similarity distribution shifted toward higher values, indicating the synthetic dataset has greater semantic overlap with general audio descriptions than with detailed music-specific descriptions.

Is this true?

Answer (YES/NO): NO